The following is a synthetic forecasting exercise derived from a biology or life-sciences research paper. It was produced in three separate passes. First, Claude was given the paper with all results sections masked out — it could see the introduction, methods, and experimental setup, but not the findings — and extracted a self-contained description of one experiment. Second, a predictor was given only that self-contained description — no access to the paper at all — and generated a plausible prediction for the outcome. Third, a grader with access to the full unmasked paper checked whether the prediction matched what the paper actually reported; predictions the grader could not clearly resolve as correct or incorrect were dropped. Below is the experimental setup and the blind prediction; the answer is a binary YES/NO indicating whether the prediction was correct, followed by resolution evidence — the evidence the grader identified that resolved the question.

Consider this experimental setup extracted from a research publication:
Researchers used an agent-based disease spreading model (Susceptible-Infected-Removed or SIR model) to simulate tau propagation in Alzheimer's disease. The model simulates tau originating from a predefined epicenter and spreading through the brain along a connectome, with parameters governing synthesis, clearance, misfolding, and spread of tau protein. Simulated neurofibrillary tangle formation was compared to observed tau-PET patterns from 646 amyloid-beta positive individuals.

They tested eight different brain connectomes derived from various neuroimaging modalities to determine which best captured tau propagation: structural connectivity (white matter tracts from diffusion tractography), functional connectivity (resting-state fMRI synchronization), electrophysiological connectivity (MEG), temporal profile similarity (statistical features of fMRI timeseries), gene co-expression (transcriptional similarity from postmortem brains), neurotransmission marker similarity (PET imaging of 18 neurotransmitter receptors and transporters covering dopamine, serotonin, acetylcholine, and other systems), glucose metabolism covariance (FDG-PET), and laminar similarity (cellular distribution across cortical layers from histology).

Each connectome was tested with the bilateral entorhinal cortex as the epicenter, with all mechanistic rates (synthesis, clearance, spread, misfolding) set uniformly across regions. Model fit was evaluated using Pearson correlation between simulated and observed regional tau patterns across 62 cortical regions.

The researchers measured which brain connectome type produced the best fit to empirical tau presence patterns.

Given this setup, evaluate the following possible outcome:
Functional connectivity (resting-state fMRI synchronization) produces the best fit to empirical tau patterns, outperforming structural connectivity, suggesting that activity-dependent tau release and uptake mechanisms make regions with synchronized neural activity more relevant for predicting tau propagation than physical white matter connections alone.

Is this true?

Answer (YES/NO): NO